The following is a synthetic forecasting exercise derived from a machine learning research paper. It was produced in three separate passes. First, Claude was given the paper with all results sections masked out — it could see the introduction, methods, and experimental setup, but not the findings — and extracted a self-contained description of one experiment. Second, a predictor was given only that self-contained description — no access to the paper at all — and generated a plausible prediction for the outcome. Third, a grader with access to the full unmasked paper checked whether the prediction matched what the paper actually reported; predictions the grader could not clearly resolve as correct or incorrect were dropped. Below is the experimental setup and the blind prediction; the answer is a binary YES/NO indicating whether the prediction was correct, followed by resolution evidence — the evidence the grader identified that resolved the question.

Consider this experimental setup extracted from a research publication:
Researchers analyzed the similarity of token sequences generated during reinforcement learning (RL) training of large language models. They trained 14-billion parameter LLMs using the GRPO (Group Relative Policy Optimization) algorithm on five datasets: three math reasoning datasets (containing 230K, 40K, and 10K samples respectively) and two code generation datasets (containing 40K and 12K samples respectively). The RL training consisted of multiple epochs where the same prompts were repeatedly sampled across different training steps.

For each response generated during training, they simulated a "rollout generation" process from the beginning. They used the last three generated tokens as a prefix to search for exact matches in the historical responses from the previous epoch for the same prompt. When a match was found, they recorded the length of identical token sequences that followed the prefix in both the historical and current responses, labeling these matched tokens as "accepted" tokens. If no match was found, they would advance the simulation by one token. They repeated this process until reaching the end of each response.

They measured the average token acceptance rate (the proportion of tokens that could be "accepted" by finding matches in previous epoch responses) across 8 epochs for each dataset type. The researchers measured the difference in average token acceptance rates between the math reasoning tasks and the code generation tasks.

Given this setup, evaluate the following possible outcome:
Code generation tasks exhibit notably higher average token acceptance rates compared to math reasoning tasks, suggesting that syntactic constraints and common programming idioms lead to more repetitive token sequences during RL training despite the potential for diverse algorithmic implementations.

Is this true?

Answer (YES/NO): NO